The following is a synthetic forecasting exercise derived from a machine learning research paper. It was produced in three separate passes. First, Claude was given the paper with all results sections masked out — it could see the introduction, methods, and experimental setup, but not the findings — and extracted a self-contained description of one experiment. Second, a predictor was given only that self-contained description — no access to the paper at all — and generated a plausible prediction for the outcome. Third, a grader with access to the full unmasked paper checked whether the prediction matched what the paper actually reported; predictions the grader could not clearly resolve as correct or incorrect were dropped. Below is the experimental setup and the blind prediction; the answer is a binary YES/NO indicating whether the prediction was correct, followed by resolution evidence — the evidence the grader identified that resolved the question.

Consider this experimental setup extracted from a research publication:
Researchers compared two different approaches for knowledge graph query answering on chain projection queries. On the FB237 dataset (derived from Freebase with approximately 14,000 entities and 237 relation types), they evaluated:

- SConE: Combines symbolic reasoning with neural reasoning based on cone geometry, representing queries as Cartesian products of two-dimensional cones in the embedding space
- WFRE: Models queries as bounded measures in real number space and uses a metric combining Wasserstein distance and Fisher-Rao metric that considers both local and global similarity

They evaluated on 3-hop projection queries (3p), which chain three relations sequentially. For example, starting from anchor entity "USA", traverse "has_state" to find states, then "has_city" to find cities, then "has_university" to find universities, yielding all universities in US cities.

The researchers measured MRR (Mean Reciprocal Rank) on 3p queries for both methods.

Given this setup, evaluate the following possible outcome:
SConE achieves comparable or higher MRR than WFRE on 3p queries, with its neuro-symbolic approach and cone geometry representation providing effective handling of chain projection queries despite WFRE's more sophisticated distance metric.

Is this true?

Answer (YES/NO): NO